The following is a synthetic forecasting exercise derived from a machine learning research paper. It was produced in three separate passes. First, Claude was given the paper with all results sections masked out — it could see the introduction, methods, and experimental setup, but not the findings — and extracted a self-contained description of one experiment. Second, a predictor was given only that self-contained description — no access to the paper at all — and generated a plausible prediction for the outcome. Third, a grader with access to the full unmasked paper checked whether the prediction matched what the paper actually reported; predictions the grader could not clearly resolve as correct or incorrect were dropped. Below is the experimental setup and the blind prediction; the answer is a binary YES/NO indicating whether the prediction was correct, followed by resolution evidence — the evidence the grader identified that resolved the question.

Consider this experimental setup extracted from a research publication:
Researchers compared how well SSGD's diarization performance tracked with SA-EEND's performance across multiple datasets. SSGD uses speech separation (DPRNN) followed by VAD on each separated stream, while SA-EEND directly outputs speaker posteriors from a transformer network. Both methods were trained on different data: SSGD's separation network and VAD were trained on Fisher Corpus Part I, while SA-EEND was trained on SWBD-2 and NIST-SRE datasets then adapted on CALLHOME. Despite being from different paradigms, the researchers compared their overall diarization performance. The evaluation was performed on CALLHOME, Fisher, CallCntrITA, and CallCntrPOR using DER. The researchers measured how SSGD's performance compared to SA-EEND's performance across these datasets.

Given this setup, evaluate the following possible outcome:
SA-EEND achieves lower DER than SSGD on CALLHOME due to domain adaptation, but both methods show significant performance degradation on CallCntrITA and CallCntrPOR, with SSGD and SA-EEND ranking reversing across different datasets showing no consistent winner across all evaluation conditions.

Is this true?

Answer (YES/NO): NO